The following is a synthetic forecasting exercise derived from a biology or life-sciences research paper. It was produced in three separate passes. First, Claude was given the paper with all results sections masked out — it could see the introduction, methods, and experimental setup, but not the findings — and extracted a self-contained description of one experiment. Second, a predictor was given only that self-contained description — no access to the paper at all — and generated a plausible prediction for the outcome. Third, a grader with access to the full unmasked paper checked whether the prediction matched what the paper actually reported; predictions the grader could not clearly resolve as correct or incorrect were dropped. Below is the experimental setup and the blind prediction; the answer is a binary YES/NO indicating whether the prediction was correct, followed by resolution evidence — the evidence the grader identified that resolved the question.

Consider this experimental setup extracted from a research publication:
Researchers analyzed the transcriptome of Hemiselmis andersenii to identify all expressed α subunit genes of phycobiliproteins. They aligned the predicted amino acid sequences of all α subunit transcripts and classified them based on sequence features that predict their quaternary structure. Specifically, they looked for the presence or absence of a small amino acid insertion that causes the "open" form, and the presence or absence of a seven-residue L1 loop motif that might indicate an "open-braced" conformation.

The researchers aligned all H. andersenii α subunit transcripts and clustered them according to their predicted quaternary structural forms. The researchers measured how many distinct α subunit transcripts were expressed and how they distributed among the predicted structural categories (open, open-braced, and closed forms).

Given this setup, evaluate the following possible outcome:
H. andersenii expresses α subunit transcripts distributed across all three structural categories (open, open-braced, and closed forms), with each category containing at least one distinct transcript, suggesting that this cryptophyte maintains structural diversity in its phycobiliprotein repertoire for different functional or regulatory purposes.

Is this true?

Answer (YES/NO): YES